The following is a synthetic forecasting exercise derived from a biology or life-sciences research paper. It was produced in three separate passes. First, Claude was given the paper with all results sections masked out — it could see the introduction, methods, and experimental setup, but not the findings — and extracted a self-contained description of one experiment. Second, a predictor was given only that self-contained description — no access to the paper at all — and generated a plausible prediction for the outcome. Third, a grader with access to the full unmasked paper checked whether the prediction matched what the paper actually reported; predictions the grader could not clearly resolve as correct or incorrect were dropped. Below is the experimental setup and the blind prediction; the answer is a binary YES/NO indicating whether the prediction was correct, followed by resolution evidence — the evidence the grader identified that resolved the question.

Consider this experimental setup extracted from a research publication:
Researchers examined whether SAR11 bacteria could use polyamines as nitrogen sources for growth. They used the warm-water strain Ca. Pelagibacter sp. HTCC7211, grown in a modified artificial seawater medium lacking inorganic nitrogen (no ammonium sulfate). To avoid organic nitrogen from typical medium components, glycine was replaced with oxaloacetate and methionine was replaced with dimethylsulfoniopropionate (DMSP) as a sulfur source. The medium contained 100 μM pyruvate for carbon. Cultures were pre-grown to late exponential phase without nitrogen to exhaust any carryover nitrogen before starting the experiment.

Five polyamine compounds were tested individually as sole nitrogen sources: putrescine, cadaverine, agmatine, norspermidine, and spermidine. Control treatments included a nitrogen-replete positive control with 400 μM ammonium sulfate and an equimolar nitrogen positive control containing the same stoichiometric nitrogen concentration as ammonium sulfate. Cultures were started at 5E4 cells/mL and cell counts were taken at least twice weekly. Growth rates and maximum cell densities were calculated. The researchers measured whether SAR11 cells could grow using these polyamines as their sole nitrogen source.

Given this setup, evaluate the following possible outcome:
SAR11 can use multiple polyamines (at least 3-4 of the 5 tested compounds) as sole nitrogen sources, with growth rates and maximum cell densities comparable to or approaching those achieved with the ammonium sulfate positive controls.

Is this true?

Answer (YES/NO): NO